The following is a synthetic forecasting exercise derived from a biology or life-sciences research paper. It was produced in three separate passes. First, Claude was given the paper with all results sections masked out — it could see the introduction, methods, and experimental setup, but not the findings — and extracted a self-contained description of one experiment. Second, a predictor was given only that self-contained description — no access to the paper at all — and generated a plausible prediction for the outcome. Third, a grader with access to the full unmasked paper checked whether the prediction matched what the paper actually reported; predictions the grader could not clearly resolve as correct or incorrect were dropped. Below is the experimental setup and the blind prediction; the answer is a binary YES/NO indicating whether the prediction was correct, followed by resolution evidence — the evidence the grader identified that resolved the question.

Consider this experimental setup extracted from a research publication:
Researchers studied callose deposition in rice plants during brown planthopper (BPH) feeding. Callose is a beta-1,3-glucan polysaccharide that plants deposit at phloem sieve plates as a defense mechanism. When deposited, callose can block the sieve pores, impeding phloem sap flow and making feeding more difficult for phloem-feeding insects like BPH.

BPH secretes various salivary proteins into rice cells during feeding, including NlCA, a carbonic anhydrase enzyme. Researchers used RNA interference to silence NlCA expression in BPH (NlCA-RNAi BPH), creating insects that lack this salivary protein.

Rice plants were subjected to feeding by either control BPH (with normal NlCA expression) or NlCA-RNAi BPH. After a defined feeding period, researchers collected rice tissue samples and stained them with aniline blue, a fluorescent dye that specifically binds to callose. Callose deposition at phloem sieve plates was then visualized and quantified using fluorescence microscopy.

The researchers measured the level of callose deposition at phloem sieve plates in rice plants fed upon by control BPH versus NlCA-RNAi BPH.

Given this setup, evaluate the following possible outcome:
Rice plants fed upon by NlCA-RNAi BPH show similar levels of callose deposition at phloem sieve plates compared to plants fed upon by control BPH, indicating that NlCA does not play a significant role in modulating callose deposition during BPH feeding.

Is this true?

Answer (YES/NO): NO